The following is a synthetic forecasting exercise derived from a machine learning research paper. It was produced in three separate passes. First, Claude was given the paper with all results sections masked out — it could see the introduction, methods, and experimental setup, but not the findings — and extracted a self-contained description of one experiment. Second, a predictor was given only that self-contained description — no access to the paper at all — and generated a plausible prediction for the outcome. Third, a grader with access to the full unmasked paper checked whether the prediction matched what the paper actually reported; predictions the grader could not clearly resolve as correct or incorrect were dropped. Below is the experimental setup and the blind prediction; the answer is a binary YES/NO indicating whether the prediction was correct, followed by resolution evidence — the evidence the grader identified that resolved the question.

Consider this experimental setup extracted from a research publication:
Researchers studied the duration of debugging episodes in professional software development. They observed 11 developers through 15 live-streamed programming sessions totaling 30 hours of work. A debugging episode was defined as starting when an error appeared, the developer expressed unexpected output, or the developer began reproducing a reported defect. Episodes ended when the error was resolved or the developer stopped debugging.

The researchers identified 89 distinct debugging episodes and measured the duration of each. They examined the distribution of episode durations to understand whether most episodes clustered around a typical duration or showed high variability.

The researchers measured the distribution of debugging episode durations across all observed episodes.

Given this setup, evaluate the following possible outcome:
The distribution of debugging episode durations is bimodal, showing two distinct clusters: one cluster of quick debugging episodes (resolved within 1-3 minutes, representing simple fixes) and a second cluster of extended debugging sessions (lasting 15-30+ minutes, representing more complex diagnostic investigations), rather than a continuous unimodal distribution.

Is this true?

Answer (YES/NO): NO